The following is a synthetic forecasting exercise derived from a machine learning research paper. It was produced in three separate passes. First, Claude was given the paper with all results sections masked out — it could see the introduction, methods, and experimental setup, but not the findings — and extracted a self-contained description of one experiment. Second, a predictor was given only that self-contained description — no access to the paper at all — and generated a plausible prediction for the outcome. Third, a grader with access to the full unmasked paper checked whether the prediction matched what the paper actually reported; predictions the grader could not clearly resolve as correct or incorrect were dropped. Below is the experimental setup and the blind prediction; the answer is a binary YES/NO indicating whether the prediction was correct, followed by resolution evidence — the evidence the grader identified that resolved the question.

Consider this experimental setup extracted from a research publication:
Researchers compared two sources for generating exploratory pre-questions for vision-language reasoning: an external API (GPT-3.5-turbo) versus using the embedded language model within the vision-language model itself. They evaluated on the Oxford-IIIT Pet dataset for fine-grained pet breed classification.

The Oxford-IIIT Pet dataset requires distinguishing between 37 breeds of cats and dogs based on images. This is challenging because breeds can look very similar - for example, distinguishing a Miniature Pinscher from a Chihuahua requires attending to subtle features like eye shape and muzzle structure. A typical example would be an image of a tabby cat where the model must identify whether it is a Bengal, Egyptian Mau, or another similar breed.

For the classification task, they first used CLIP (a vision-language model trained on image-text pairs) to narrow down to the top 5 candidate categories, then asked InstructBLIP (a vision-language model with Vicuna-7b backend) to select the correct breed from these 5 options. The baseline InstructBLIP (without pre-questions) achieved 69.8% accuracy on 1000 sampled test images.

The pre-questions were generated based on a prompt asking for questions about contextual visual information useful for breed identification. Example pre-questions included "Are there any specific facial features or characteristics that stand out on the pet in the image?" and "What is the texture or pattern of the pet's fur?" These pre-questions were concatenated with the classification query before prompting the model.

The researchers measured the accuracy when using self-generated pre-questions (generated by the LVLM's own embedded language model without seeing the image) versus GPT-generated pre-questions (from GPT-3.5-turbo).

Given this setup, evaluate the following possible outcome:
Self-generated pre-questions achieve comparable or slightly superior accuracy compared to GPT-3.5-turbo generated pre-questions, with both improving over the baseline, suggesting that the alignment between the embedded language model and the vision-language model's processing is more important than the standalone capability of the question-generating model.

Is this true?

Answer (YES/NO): NO